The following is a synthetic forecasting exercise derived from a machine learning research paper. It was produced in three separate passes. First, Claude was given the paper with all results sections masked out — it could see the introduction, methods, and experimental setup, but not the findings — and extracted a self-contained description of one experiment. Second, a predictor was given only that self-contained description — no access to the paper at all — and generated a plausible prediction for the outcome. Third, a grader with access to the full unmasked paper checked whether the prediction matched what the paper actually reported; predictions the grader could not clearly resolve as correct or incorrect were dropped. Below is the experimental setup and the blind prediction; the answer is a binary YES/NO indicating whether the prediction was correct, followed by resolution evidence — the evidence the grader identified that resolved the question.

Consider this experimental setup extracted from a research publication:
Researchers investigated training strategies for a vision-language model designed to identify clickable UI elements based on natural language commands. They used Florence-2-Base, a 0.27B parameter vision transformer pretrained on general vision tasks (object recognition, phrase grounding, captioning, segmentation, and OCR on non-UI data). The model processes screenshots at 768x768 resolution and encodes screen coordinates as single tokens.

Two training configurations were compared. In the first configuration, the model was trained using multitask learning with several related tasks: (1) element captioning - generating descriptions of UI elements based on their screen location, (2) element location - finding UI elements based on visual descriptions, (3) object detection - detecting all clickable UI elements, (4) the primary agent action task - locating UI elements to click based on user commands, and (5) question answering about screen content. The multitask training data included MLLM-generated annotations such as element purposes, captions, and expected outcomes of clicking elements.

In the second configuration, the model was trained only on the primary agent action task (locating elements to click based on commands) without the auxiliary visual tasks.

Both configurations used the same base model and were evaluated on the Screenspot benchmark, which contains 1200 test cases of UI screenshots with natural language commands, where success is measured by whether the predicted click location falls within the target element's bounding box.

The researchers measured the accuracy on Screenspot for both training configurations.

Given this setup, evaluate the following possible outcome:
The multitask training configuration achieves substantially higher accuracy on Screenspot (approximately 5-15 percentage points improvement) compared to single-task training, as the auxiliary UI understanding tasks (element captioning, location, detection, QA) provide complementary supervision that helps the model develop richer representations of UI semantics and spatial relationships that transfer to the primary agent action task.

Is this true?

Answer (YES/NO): NO